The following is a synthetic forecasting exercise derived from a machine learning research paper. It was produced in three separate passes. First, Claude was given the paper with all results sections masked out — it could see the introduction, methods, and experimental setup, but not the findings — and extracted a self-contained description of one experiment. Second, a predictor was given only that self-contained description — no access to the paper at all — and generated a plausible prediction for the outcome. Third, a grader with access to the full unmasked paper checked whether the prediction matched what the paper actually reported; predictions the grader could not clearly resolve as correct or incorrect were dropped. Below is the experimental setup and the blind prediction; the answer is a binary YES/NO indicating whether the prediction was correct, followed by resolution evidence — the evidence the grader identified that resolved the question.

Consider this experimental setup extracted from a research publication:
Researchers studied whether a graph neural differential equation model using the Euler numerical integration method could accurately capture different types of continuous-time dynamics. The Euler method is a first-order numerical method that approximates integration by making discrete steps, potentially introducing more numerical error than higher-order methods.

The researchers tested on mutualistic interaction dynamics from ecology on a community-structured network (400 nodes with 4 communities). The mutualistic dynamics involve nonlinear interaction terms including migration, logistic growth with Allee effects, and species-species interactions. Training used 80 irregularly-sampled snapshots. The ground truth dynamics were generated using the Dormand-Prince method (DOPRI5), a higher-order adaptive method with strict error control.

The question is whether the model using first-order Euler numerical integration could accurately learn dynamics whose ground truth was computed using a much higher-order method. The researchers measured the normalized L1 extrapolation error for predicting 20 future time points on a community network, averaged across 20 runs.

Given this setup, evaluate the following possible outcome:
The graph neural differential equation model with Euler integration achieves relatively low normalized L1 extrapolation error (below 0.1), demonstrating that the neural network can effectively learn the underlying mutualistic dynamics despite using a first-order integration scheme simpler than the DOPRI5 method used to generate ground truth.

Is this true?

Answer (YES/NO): YES